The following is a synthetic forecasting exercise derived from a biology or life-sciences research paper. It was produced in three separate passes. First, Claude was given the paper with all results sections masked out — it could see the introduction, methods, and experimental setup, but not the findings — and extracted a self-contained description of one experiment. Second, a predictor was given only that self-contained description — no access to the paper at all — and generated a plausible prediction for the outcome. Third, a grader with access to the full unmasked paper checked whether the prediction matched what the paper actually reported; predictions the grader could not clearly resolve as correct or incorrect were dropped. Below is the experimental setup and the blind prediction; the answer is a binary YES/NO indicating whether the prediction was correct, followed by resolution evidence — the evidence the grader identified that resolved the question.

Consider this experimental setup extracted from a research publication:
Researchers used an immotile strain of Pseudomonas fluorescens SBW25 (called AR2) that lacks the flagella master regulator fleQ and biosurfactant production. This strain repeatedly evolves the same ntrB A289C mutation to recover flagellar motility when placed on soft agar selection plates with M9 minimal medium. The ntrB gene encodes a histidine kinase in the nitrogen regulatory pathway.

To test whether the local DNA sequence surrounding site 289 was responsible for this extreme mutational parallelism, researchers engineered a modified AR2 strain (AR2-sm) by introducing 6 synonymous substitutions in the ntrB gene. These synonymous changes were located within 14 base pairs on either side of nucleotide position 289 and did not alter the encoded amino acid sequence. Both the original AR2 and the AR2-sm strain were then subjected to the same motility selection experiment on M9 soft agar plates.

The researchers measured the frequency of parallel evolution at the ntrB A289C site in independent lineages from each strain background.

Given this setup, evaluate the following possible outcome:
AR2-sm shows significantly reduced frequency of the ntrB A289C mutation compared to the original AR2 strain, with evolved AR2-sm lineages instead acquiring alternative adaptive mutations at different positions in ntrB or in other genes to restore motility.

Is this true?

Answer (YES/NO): YES